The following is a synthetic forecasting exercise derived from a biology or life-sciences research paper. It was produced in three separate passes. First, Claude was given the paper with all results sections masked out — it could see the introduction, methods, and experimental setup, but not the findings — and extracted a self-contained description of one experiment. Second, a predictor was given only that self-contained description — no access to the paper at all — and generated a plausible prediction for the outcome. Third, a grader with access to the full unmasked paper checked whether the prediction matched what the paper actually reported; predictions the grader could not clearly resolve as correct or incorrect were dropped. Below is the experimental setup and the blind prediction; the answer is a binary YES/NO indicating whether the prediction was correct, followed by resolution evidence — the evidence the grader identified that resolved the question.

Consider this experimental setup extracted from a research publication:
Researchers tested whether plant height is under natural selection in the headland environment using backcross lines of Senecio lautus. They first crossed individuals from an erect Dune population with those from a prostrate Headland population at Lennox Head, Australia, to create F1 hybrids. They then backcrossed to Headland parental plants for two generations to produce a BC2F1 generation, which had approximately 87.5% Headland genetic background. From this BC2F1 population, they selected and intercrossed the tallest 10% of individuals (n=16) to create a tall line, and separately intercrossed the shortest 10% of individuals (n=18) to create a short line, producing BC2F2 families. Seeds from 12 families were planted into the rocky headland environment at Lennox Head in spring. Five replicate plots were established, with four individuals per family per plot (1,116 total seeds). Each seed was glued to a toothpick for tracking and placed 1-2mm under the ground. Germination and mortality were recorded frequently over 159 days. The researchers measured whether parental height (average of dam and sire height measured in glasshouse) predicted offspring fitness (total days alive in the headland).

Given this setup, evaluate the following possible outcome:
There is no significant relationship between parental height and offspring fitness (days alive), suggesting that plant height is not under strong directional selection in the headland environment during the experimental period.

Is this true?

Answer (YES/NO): NO